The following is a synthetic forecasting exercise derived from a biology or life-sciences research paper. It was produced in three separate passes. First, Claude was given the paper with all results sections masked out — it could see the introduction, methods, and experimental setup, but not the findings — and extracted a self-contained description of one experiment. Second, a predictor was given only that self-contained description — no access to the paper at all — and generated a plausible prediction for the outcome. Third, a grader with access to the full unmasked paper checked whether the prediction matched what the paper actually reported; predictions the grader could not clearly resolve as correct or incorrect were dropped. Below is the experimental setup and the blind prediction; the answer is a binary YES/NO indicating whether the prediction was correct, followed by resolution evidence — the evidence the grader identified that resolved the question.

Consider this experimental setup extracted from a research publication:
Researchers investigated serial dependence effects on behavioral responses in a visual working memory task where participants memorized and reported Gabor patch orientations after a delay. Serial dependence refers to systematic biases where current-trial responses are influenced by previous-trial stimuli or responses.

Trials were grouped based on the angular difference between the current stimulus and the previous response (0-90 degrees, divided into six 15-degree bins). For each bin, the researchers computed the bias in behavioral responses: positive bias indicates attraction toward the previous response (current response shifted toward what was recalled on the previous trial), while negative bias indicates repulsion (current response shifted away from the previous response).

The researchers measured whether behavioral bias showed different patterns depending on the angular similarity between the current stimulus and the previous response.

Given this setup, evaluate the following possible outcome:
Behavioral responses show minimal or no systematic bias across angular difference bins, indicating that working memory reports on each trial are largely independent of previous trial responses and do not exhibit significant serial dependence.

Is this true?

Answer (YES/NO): NO